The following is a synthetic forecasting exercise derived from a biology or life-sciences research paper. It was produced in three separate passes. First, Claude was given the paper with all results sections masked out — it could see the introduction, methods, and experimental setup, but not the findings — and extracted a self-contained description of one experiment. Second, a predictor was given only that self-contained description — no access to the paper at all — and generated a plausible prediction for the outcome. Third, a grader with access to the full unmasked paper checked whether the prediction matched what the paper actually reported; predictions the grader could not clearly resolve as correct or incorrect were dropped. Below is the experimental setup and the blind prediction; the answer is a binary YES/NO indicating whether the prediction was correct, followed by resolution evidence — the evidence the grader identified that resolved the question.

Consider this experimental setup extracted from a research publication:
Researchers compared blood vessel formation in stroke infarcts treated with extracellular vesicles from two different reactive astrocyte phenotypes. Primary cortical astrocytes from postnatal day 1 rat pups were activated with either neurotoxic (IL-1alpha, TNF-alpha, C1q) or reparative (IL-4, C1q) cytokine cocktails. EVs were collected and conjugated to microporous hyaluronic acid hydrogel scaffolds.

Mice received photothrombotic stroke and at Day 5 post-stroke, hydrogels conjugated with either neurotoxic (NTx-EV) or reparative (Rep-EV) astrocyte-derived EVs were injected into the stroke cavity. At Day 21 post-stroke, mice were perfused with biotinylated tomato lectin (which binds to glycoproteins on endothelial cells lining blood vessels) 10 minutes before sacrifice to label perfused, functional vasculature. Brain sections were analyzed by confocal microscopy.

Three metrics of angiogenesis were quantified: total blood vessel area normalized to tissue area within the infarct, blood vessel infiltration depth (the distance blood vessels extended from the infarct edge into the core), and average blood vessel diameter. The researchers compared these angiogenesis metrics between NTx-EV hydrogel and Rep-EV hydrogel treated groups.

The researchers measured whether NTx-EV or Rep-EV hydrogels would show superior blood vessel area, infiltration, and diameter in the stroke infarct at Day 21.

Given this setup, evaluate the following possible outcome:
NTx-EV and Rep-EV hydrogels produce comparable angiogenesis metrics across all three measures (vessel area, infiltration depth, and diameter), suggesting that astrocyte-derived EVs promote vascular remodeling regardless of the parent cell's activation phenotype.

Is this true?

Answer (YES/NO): NO